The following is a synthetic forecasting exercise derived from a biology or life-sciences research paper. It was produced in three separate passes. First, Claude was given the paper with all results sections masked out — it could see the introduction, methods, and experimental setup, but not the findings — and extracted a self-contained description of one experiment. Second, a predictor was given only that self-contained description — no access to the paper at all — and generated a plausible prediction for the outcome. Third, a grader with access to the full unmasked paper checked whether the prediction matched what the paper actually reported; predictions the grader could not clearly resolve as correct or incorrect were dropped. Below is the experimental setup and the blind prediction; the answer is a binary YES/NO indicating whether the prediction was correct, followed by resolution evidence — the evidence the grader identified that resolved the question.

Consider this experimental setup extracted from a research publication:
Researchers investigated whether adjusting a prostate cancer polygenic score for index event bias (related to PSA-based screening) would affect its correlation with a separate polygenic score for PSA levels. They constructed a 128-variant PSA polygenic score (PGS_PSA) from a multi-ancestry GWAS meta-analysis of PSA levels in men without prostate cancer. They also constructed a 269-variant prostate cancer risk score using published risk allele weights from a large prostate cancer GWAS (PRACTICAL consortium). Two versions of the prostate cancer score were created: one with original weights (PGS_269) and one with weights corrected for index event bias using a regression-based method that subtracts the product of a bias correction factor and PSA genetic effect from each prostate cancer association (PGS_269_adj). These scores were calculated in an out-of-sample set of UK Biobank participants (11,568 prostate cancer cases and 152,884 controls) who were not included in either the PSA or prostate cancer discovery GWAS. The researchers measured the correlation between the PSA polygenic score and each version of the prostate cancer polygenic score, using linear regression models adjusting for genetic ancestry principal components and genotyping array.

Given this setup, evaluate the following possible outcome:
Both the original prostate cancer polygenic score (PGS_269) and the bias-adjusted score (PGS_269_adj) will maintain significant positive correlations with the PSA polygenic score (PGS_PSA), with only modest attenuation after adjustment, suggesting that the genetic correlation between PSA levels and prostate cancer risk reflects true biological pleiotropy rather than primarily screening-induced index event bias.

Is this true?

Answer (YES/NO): NO